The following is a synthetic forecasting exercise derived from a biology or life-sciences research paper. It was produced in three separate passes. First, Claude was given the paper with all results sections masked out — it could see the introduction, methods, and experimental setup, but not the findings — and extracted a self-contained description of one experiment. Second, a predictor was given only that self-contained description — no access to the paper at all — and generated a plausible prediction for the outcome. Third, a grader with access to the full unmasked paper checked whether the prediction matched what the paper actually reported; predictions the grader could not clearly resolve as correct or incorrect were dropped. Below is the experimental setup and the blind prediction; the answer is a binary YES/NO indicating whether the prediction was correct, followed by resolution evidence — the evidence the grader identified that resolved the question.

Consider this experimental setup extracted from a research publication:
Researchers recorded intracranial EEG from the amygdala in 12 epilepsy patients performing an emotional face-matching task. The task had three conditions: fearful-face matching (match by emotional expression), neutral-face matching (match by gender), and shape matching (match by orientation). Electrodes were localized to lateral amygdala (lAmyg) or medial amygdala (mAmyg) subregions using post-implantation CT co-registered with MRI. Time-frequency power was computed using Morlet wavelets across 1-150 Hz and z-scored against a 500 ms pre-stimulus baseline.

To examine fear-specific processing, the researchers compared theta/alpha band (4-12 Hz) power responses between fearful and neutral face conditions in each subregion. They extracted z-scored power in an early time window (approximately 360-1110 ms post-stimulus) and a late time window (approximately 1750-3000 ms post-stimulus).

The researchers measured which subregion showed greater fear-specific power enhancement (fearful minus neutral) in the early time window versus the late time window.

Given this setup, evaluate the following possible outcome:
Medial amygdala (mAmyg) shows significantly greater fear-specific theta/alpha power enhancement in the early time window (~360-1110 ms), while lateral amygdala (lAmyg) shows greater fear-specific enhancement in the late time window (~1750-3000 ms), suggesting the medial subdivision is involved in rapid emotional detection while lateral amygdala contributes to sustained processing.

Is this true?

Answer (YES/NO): NO